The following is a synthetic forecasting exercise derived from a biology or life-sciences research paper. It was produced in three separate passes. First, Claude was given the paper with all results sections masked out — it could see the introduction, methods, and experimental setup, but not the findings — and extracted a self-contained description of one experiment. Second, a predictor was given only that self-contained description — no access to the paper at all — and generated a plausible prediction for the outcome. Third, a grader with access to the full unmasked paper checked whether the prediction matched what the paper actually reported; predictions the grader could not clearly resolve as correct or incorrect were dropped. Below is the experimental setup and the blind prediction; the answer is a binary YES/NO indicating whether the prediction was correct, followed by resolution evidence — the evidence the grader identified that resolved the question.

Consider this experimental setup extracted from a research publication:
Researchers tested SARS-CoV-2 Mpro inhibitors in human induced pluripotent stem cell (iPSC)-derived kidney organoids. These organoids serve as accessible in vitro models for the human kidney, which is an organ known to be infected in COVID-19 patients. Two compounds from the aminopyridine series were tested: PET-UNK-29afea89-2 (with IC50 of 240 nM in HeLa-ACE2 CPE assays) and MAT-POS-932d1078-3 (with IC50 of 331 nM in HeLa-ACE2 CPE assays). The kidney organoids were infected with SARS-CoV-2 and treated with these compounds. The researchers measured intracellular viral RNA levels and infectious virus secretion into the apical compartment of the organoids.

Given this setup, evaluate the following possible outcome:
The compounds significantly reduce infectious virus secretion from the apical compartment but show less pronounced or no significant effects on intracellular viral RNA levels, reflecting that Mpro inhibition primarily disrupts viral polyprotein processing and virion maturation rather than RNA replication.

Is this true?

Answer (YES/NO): NO